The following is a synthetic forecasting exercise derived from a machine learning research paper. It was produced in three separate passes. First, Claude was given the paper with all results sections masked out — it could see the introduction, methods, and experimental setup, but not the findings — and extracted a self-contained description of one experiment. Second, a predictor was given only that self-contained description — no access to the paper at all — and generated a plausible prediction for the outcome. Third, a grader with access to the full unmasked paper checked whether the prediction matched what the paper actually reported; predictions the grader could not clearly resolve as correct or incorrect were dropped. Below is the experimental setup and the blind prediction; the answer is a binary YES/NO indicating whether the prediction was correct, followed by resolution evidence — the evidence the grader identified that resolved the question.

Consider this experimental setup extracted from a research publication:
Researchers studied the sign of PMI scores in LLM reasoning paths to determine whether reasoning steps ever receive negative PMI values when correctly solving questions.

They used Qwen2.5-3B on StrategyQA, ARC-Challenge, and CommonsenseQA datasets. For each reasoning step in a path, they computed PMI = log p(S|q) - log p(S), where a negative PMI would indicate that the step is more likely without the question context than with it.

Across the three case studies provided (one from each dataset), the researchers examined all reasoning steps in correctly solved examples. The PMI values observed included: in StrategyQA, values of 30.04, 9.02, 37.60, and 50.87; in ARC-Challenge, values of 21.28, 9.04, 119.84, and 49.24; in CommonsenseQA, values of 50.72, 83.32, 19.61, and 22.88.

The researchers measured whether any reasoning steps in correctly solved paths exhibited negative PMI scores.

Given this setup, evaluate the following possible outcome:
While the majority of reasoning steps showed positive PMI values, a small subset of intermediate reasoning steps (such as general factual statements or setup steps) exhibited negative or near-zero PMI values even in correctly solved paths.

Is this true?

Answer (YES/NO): NO